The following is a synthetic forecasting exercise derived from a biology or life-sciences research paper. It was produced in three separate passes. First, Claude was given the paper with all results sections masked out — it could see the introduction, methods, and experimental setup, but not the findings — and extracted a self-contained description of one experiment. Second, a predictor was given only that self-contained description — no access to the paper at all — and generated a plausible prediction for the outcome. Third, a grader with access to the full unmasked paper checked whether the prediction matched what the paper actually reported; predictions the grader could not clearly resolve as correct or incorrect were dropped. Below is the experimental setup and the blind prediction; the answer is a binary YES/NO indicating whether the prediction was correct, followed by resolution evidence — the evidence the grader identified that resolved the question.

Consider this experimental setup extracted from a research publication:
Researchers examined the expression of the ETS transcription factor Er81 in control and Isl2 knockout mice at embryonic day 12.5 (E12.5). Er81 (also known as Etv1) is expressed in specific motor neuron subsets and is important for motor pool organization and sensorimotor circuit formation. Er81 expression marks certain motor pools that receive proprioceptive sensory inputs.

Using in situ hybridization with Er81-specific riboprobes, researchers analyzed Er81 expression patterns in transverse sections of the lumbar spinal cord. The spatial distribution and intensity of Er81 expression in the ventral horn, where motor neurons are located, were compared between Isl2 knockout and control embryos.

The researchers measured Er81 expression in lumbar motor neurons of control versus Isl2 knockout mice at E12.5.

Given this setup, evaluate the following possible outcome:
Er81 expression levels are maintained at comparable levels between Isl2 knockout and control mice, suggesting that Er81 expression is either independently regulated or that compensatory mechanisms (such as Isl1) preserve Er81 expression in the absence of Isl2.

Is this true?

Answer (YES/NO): YES